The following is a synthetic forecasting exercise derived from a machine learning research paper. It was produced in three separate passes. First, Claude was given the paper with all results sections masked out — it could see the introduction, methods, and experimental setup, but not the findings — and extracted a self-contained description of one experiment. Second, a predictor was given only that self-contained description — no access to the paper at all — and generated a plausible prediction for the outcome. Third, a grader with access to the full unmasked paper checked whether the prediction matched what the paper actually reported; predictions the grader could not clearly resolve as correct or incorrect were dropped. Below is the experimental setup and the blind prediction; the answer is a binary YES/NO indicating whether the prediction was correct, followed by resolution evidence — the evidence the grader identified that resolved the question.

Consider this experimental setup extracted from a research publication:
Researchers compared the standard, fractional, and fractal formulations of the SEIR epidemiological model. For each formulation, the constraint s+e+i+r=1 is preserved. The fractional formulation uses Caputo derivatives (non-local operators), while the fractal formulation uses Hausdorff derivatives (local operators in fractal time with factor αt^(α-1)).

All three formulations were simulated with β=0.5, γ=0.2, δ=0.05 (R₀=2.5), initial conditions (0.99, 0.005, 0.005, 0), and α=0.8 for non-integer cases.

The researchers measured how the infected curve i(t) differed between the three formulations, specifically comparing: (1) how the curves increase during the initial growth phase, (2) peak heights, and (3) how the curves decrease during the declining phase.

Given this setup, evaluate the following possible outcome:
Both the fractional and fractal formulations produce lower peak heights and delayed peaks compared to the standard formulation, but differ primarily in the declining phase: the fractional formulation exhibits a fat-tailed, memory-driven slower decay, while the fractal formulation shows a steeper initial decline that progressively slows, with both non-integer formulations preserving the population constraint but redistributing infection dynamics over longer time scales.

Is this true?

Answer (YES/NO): NO